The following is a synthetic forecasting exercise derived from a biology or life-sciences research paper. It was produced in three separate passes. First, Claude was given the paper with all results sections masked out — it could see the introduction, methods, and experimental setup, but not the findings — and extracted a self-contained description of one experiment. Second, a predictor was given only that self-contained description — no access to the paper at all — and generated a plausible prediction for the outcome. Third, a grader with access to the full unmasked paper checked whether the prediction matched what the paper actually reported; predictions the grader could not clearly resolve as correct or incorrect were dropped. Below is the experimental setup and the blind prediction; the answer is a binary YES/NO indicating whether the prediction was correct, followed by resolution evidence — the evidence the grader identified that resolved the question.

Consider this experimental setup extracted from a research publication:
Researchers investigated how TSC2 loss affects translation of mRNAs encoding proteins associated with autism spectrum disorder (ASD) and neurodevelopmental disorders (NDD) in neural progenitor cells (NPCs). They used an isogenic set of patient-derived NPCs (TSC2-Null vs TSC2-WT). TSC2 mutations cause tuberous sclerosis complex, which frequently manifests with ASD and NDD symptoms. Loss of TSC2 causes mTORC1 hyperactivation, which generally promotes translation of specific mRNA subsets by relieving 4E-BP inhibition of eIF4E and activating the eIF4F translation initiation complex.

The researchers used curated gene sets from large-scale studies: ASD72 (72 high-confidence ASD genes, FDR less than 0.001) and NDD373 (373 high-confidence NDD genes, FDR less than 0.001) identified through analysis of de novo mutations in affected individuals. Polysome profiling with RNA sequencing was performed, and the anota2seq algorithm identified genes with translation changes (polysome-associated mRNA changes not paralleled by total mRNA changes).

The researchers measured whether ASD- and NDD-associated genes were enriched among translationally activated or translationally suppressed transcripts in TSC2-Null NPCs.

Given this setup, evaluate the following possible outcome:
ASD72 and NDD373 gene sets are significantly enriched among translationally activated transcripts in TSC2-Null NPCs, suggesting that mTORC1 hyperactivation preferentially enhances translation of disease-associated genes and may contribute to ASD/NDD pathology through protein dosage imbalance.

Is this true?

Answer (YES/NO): NO